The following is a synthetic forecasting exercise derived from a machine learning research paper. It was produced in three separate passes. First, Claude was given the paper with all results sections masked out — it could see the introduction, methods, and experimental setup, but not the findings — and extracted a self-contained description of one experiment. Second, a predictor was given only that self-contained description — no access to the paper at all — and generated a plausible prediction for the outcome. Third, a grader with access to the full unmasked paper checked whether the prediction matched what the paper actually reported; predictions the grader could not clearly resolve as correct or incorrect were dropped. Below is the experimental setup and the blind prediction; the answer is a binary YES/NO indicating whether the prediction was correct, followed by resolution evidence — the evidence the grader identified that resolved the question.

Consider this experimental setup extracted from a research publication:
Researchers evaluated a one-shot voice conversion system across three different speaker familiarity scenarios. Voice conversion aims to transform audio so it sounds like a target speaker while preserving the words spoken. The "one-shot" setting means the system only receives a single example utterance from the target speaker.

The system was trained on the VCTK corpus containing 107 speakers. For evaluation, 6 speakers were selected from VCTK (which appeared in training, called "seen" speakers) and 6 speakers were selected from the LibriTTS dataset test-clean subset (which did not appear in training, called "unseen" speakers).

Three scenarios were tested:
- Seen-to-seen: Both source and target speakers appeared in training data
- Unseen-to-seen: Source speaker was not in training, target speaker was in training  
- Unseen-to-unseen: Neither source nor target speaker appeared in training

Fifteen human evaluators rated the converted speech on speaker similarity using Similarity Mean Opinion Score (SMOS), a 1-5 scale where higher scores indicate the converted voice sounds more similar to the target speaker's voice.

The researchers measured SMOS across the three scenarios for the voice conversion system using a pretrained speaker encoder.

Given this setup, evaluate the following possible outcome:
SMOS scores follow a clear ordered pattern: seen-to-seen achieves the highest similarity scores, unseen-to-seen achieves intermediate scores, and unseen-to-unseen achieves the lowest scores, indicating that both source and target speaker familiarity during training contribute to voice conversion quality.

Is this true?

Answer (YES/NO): NO